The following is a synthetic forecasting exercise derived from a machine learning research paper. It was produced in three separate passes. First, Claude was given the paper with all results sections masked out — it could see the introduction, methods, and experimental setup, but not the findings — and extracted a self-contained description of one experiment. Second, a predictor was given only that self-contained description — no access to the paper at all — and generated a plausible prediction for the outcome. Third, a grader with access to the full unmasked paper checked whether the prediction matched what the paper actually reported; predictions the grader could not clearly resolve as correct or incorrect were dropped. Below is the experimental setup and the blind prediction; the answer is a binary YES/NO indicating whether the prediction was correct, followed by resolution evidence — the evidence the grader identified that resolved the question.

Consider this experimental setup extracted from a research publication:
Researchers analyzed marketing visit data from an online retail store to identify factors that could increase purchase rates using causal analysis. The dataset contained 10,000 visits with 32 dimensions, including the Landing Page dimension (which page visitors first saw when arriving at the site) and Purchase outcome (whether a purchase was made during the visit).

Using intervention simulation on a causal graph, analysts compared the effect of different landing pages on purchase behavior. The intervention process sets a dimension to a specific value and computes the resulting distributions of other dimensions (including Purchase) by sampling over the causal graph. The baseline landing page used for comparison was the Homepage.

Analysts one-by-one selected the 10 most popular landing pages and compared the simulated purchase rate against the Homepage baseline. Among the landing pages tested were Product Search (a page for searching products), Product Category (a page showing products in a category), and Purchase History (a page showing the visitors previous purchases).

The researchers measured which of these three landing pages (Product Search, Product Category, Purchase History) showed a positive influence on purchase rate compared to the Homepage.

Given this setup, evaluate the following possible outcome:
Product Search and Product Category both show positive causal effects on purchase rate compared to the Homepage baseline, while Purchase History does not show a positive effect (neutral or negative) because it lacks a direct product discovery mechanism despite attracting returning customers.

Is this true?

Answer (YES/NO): NO